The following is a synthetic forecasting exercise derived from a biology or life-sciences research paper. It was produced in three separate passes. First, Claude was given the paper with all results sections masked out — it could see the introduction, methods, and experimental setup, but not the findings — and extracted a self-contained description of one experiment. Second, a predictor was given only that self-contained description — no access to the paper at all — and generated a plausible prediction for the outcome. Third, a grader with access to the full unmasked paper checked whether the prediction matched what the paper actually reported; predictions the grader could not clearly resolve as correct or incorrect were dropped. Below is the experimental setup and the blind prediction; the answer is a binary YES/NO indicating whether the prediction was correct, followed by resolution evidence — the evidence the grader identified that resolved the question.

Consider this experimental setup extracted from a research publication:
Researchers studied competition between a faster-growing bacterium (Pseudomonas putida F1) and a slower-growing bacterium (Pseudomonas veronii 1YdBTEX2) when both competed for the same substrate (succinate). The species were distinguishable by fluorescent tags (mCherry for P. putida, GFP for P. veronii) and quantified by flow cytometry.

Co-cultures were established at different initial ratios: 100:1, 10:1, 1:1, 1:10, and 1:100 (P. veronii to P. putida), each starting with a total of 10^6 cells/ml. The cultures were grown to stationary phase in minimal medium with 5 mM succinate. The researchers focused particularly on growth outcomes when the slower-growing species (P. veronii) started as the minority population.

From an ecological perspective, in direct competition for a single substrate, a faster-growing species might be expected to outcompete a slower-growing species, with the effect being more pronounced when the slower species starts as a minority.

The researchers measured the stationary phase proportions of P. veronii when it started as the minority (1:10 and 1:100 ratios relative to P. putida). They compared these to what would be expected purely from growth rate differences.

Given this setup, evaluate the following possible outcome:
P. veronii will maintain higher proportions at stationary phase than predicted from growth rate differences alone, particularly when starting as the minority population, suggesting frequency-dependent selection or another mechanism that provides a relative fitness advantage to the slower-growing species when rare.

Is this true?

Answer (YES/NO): YES